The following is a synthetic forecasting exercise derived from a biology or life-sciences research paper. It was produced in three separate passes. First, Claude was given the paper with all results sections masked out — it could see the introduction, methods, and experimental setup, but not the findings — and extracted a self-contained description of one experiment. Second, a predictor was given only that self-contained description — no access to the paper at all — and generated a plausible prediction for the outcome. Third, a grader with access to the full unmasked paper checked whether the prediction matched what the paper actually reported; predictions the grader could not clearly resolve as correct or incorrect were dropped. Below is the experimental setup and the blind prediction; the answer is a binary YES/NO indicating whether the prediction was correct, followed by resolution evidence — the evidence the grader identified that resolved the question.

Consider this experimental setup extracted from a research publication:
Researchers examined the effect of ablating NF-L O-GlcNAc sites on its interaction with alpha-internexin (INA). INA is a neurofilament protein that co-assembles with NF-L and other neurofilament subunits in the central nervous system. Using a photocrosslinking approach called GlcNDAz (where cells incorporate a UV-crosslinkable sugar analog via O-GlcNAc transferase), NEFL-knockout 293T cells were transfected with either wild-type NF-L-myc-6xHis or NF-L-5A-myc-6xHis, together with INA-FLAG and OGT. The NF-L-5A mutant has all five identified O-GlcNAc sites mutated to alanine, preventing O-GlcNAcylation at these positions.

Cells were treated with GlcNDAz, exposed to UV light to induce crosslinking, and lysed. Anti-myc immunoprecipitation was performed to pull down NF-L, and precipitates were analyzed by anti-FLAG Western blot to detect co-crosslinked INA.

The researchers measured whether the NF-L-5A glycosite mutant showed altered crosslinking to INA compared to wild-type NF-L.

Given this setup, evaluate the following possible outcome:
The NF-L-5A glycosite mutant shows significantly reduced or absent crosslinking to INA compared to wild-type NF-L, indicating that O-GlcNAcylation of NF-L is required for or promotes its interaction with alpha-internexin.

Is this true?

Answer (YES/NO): YES